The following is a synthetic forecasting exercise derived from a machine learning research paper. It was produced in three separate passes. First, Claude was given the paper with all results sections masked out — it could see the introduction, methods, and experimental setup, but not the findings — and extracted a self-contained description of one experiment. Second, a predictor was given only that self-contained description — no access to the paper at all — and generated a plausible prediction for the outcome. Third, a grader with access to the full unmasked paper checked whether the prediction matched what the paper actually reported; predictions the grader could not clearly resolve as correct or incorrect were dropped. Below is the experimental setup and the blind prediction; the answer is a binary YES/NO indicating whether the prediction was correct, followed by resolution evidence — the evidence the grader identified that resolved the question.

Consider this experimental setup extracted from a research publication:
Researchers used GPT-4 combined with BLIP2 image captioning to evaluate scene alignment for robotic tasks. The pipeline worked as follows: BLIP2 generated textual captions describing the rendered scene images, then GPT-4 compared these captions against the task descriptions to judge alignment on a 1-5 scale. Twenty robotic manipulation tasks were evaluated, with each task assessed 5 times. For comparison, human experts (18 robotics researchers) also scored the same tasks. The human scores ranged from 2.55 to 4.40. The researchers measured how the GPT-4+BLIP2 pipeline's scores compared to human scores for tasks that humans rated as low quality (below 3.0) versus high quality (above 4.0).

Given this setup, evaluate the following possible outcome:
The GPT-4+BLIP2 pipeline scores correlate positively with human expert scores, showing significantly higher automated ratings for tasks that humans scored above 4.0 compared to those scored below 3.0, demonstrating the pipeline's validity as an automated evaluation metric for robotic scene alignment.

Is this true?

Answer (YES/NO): NO